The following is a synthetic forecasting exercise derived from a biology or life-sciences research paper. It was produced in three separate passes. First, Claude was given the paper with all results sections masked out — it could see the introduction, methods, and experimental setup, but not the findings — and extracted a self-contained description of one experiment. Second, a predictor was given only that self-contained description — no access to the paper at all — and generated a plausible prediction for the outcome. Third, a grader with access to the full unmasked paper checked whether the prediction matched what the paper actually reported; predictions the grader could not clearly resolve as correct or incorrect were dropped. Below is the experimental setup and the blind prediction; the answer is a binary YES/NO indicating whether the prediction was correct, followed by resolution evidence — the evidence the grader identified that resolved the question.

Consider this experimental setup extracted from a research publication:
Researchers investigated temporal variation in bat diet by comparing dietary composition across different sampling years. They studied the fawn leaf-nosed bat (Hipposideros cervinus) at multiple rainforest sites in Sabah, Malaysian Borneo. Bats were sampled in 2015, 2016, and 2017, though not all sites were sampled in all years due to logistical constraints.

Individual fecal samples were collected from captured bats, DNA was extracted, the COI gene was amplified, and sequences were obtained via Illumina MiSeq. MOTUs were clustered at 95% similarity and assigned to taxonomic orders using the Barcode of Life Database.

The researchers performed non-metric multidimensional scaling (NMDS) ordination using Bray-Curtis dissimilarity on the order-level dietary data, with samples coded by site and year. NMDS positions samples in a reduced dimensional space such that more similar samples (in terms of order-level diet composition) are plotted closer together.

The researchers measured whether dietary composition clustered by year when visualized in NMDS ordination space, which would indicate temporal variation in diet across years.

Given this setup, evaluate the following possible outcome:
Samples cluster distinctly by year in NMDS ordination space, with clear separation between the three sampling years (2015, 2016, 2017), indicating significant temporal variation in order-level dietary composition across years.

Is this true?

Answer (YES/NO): NO